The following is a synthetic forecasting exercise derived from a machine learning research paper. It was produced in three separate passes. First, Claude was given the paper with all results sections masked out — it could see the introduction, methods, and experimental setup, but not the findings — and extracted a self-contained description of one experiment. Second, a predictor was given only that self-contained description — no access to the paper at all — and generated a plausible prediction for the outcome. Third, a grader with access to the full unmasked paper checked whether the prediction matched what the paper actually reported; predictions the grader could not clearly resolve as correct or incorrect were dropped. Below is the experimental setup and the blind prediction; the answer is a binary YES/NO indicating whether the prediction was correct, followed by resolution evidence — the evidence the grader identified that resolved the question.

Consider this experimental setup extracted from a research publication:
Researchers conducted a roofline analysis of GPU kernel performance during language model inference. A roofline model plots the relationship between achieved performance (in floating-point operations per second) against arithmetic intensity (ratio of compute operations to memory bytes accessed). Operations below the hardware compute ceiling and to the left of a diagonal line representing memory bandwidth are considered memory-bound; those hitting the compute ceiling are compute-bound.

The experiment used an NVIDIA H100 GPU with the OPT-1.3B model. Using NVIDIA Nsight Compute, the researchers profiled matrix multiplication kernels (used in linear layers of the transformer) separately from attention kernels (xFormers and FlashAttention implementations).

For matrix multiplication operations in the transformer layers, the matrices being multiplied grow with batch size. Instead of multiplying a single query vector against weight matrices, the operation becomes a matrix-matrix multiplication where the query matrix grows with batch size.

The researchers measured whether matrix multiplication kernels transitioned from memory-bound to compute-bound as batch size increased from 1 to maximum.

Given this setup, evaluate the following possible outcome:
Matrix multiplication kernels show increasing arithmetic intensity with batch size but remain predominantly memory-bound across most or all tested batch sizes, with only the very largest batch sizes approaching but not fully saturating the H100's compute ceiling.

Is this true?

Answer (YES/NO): NO